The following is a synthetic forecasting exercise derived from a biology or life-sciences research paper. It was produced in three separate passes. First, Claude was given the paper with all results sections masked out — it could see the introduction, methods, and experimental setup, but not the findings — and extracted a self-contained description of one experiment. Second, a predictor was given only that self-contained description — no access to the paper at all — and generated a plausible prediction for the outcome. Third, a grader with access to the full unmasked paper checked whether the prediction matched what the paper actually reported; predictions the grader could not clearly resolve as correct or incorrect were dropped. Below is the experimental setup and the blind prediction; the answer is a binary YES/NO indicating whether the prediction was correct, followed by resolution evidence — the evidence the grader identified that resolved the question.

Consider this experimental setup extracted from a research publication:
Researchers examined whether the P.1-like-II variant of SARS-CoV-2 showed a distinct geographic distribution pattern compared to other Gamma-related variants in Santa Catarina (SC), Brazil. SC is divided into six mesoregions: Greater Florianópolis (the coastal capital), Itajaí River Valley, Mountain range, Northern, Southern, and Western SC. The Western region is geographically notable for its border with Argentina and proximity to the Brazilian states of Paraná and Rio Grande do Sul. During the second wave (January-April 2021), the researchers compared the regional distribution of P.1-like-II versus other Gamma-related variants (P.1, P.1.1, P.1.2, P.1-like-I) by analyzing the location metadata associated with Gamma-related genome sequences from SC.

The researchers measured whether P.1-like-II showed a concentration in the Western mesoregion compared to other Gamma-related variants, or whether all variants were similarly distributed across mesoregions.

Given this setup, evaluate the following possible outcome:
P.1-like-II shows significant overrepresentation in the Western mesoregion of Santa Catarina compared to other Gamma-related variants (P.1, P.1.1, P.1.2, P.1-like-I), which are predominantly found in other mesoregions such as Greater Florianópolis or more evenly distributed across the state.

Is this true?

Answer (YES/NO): YES